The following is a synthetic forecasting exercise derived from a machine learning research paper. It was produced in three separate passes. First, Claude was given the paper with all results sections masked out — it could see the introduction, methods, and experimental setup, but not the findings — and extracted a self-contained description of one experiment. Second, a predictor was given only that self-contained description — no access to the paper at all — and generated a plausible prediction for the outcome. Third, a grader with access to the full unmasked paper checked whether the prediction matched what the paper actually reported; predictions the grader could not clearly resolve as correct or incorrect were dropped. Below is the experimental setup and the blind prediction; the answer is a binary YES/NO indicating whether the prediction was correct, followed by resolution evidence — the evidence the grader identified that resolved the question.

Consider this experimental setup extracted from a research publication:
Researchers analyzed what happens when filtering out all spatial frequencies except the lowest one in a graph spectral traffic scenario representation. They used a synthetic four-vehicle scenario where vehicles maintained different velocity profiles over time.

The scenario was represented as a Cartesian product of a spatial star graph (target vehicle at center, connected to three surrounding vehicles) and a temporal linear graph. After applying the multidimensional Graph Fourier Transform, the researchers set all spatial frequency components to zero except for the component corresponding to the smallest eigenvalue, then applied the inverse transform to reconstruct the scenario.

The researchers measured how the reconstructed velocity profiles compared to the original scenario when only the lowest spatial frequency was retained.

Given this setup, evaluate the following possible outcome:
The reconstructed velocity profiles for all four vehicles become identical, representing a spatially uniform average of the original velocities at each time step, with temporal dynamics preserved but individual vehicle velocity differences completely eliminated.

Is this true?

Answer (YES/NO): YES